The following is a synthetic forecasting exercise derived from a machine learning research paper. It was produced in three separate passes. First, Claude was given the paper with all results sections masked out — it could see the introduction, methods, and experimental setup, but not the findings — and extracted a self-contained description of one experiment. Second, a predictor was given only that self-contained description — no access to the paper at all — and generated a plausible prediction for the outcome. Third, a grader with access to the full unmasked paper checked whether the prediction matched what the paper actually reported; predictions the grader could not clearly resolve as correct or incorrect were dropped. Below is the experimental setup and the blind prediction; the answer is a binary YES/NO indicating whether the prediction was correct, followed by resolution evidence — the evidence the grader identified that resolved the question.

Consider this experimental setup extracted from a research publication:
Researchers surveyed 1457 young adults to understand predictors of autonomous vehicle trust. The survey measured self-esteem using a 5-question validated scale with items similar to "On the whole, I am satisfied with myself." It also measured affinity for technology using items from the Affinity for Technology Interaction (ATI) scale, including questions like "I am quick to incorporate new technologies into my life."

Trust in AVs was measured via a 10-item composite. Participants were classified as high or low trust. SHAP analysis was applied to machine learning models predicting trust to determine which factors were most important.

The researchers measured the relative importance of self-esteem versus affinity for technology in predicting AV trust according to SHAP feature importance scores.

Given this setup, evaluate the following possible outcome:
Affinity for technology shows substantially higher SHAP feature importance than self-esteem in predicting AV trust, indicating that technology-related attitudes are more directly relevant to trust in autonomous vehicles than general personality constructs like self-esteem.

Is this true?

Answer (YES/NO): YES